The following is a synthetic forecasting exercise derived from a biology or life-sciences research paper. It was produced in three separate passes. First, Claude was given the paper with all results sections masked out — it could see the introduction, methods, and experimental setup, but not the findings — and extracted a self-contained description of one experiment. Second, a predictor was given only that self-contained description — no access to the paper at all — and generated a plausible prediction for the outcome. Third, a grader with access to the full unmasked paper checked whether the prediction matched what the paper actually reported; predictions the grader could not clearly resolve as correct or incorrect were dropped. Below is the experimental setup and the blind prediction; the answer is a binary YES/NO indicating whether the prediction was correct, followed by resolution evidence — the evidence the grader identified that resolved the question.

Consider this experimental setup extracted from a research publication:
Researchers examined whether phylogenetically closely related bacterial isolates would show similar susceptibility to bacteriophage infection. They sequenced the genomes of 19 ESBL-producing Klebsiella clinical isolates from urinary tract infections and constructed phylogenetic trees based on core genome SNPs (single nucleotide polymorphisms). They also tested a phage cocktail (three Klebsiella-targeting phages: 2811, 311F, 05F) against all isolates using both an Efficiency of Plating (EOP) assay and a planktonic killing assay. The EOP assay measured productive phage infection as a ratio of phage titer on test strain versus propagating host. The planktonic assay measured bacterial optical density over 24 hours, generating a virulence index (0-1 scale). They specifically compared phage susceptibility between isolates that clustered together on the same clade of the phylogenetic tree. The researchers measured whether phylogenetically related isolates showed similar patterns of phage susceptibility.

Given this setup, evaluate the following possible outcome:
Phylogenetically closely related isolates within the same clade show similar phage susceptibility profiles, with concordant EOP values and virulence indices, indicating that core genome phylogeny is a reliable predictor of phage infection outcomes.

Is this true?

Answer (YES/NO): NO